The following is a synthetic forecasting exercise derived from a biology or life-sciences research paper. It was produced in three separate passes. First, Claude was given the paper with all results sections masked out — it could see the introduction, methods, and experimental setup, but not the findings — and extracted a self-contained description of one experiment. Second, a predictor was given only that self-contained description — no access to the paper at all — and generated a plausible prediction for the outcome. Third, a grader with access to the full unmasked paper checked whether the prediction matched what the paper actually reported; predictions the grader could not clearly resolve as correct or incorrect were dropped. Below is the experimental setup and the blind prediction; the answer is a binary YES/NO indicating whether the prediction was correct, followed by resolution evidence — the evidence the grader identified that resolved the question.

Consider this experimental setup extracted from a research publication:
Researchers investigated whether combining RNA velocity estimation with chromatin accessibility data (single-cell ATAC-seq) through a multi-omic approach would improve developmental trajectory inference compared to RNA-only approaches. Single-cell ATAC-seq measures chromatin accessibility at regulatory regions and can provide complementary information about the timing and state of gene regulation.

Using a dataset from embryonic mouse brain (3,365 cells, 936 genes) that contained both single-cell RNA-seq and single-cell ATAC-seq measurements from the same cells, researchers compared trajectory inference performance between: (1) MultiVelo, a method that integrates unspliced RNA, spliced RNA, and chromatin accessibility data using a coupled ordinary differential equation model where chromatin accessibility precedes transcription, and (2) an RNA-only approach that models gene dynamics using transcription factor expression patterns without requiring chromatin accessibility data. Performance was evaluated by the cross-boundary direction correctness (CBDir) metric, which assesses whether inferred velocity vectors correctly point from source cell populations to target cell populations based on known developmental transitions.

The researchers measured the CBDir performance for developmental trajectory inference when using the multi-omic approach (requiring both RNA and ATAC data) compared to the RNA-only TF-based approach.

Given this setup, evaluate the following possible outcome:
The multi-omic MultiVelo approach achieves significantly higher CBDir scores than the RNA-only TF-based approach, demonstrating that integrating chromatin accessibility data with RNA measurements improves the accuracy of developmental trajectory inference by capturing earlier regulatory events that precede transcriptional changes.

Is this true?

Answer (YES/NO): NO